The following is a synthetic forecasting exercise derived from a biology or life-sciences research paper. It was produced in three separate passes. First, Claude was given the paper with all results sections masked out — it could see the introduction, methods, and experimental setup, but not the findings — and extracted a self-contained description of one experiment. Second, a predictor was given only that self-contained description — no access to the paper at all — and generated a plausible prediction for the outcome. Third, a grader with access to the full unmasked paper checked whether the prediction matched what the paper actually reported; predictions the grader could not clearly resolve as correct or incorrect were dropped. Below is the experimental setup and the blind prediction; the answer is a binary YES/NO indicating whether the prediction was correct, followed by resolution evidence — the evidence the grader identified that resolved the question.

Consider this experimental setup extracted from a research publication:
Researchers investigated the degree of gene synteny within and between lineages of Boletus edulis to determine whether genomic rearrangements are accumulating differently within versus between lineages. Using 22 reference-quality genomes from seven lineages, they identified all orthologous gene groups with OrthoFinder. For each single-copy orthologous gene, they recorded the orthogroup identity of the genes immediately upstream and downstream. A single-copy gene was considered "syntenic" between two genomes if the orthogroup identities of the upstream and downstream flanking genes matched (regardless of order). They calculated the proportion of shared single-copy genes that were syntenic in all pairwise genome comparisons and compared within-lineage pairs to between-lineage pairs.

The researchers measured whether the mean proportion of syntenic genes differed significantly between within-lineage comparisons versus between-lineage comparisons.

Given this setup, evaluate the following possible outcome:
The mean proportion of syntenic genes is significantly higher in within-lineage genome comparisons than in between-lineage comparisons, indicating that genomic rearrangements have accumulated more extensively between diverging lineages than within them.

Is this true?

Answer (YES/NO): NO